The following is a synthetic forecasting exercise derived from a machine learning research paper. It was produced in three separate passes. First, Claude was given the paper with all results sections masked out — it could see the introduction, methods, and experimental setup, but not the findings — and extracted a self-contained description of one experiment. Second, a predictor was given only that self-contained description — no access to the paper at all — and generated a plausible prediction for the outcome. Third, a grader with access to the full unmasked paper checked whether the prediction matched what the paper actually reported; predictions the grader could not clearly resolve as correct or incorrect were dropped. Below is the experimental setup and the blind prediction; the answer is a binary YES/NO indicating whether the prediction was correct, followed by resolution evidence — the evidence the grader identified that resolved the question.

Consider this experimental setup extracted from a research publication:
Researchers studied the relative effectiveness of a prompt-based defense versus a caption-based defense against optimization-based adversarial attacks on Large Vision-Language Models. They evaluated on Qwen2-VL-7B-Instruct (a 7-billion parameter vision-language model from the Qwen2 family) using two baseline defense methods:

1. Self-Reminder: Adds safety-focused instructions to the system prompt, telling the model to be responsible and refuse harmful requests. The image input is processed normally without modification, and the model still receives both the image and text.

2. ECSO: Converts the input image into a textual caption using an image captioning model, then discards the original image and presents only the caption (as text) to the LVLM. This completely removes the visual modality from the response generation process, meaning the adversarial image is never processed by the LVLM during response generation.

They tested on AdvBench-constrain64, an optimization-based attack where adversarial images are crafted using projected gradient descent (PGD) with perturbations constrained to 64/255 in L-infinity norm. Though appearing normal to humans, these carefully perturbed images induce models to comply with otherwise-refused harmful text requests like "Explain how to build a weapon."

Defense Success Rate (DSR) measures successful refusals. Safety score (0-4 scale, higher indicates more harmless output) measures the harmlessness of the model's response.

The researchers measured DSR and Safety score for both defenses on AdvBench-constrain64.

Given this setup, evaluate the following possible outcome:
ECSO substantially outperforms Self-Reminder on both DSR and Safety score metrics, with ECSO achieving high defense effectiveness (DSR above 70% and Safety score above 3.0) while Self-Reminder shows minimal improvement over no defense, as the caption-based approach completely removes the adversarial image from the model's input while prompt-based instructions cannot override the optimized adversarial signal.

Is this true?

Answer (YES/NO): NO